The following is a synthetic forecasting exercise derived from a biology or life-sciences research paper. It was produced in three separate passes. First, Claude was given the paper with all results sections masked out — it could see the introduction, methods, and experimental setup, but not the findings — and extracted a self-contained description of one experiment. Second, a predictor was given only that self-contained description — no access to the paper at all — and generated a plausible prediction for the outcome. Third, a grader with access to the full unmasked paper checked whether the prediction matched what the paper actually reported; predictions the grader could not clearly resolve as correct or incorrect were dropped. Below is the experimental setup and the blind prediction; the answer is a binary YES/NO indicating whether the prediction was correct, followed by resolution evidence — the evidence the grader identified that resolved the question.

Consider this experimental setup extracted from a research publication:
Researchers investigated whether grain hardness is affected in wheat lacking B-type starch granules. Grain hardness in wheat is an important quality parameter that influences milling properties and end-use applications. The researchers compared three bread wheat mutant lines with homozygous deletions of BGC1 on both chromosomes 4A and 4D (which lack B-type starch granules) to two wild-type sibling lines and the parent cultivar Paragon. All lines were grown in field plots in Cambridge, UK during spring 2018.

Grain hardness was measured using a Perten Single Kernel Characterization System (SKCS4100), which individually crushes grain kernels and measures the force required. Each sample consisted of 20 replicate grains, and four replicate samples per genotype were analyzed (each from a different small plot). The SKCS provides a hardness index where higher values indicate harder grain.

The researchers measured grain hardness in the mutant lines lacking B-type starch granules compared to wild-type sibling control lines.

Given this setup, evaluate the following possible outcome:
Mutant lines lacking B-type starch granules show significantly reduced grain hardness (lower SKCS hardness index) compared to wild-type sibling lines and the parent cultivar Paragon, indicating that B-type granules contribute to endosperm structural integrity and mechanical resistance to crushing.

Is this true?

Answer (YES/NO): NO